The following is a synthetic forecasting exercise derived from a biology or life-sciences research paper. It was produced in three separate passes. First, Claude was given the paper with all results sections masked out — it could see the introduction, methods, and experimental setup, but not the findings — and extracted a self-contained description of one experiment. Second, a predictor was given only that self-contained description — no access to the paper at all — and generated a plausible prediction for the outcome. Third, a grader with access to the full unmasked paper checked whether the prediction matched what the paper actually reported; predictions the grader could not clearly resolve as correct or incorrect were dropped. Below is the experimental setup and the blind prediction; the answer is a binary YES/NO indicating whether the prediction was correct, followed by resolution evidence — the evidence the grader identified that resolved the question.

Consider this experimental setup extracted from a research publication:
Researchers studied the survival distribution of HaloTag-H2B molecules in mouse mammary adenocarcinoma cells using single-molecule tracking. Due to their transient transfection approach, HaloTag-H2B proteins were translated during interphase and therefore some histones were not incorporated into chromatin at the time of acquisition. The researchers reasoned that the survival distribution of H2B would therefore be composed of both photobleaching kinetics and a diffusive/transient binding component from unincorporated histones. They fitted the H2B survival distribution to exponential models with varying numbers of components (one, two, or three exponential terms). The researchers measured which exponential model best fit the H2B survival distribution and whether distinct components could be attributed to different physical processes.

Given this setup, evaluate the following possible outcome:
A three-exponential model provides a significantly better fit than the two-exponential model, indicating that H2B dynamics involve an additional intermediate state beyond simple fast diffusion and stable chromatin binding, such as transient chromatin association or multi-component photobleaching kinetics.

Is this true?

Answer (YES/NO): YES